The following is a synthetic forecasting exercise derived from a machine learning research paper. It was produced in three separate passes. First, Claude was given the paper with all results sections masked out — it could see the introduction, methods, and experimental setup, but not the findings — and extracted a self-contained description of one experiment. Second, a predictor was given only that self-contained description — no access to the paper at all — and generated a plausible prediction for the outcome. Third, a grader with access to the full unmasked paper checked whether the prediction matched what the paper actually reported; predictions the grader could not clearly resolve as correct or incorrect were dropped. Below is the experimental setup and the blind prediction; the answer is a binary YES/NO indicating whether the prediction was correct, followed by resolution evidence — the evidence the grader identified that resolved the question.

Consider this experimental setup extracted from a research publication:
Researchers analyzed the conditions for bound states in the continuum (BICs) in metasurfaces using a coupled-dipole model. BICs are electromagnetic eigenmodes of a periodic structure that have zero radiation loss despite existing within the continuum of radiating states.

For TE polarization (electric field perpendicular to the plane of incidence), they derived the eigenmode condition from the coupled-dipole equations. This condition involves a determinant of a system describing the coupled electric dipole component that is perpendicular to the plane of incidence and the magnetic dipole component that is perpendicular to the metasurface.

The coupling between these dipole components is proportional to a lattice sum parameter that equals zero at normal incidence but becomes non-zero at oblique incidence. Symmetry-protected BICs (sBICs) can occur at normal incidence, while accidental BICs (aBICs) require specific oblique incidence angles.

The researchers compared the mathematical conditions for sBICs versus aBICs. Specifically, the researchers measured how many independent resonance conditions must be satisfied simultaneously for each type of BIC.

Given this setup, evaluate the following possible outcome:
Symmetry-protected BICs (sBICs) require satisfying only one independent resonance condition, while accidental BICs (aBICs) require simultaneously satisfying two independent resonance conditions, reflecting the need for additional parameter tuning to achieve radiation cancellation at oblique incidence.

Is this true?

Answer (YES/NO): YES